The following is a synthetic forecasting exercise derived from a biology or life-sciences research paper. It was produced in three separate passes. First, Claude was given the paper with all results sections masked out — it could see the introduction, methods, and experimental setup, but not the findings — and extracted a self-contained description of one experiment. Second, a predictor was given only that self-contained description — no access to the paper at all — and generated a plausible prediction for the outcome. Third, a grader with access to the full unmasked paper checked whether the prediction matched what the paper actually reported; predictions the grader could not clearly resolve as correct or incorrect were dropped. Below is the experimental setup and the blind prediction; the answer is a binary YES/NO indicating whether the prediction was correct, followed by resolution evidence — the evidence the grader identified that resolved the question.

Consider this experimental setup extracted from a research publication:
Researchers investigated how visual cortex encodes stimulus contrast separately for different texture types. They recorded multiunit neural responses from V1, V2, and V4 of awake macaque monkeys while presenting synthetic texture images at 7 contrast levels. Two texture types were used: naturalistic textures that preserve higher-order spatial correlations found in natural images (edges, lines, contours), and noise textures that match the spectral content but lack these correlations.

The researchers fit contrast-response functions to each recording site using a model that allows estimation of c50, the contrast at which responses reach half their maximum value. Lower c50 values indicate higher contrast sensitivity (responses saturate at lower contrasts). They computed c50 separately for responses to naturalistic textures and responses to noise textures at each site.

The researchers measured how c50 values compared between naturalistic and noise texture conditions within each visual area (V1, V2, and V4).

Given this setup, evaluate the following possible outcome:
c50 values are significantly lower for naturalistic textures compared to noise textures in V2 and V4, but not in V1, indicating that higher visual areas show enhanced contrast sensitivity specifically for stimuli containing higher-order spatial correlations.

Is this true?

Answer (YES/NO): YES